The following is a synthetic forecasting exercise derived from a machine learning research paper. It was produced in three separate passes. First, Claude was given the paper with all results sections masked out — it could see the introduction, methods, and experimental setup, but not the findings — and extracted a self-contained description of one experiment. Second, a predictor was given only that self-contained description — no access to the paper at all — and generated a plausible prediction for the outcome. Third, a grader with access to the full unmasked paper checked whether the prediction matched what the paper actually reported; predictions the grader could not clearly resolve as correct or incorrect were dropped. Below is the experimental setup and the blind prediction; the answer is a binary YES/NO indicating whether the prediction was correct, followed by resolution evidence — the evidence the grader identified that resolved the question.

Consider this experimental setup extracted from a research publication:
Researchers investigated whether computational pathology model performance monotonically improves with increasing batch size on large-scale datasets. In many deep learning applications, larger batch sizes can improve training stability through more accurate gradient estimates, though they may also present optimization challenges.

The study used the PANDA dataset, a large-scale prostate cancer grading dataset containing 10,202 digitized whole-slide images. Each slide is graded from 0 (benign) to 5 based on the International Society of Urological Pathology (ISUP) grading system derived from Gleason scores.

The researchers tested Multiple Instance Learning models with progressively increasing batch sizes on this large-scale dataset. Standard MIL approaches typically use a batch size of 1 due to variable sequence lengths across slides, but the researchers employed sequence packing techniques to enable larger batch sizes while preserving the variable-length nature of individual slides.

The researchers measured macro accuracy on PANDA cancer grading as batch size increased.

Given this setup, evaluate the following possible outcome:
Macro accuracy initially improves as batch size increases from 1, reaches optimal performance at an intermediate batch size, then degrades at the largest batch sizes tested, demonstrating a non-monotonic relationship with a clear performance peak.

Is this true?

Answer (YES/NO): YES